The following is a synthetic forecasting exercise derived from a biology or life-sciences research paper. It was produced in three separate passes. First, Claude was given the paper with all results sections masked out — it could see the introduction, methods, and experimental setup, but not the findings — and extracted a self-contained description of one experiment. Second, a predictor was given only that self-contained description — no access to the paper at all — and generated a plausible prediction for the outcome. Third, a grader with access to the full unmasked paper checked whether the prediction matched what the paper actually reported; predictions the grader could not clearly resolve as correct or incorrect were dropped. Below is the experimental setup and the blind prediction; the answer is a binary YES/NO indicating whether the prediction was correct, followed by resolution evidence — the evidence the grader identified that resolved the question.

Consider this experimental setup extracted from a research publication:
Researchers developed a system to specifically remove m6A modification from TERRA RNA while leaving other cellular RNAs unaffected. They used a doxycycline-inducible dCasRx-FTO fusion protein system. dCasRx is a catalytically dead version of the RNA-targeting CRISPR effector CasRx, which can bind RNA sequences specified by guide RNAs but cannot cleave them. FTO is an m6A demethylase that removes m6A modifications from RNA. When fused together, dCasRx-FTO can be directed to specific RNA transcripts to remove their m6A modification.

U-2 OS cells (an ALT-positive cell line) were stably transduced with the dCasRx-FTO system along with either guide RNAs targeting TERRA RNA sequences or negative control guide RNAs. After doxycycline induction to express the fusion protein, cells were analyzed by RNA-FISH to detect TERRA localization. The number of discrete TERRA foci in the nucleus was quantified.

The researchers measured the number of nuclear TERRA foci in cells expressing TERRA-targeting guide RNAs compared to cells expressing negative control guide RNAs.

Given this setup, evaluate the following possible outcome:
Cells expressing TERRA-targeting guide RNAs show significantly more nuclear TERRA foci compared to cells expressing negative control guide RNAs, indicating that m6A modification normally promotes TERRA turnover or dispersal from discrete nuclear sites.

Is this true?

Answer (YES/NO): NO